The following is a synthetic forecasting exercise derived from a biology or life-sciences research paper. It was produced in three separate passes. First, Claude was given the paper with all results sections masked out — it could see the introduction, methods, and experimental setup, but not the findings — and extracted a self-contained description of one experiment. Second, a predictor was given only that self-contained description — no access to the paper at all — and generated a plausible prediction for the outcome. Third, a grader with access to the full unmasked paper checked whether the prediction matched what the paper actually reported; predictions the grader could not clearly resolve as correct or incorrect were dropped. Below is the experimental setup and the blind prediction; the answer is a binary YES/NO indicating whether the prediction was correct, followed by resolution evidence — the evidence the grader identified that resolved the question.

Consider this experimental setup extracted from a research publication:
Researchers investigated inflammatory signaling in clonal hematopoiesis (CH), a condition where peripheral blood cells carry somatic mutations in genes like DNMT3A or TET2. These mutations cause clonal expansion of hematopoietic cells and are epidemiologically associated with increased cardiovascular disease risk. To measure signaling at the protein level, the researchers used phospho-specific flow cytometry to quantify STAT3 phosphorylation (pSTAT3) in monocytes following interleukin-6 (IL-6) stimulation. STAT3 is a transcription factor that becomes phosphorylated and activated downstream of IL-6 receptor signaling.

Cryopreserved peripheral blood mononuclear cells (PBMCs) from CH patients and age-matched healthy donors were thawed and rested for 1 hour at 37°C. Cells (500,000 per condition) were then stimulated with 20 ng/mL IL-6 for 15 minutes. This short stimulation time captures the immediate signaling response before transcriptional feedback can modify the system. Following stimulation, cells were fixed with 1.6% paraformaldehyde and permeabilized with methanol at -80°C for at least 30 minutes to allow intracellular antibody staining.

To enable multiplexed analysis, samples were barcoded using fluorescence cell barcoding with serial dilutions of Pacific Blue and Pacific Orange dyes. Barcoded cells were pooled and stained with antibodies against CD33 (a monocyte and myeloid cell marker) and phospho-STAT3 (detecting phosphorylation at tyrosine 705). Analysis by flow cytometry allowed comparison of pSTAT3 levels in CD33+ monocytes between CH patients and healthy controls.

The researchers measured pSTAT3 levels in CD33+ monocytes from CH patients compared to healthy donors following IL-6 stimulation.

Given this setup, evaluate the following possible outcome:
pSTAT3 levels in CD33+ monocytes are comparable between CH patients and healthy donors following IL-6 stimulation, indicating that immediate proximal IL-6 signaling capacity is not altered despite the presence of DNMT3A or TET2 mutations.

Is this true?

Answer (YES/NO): NO